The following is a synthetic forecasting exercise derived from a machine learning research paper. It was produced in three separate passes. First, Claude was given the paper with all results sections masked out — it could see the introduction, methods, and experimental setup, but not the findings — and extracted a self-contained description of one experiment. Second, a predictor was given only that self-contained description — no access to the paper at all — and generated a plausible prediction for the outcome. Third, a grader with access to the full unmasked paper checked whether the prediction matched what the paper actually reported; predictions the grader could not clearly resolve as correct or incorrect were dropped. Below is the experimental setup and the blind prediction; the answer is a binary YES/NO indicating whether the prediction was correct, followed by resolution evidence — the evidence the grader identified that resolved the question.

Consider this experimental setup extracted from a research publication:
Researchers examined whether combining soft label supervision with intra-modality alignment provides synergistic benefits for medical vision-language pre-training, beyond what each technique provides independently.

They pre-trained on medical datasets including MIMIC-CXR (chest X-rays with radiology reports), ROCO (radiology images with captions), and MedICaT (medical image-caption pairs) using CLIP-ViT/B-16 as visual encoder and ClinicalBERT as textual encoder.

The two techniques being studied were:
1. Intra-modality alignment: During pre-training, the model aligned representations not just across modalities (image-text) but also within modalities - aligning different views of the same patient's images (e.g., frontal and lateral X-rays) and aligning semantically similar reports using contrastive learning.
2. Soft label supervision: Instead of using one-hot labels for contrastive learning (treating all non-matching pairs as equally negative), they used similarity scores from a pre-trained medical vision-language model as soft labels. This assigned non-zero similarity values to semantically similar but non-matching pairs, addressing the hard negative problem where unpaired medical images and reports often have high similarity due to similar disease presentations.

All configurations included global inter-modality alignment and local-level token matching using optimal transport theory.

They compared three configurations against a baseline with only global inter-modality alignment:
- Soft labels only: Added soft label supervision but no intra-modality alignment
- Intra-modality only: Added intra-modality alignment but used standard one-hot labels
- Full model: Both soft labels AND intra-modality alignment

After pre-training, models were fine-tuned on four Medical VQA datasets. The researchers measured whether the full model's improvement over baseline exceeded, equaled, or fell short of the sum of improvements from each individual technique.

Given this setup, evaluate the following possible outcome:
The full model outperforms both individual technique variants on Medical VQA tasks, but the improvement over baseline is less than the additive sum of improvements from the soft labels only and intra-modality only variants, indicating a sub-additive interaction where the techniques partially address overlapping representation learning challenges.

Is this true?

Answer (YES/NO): YES